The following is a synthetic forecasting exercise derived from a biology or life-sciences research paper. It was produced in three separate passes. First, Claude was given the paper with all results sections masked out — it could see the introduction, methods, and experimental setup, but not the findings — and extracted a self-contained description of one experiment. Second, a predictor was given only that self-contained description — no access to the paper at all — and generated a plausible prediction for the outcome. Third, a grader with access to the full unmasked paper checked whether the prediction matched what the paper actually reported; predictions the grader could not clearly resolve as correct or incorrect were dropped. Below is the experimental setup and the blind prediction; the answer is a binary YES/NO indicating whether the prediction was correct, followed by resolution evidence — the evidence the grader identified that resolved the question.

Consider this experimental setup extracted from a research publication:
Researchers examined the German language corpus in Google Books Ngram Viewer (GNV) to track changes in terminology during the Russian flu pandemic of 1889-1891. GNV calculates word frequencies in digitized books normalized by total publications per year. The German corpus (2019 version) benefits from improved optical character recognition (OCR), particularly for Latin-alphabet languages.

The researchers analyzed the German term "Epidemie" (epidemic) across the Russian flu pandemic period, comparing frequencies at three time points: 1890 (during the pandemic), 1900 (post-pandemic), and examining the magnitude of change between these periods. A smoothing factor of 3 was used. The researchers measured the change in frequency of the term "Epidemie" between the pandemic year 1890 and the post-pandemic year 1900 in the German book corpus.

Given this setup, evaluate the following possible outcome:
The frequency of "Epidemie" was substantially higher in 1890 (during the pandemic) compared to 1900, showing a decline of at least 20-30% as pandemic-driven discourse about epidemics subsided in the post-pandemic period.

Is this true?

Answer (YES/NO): YES